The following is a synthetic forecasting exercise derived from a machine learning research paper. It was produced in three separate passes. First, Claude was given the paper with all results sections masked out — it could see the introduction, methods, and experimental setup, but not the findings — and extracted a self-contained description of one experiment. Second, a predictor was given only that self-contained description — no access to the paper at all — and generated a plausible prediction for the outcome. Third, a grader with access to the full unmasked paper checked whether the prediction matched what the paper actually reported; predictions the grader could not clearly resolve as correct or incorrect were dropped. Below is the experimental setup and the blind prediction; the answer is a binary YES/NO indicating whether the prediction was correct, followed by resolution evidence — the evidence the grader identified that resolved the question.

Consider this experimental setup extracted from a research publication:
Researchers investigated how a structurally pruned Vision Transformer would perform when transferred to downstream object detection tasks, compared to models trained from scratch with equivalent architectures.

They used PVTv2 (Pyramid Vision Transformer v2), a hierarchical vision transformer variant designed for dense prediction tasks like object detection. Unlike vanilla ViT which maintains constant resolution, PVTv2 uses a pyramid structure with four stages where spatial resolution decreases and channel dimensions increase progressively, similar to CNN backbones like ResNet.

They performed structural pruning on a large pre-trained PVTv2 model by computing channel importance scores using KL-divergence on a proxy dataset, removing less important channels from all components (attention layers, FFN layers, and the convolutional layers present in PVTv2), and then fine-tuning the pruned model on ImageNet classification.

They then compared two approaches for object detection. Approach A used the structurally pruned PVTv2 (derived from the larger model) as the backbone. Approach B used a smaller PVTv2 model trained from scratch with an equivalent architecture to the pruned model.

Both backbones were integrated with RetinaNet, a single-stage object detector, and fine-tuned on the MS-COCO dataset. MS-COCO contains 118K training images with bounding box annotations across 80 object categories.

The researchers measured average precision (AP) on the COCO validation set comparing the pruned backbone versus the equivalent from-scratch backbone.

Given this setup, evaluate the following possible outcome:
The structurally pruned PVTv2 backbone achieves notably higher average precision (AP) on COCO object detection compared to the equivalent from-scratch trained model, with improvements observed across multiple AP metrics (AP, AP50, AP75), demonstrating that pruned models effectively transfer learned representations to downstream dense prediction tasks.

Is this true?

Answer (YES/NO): YES